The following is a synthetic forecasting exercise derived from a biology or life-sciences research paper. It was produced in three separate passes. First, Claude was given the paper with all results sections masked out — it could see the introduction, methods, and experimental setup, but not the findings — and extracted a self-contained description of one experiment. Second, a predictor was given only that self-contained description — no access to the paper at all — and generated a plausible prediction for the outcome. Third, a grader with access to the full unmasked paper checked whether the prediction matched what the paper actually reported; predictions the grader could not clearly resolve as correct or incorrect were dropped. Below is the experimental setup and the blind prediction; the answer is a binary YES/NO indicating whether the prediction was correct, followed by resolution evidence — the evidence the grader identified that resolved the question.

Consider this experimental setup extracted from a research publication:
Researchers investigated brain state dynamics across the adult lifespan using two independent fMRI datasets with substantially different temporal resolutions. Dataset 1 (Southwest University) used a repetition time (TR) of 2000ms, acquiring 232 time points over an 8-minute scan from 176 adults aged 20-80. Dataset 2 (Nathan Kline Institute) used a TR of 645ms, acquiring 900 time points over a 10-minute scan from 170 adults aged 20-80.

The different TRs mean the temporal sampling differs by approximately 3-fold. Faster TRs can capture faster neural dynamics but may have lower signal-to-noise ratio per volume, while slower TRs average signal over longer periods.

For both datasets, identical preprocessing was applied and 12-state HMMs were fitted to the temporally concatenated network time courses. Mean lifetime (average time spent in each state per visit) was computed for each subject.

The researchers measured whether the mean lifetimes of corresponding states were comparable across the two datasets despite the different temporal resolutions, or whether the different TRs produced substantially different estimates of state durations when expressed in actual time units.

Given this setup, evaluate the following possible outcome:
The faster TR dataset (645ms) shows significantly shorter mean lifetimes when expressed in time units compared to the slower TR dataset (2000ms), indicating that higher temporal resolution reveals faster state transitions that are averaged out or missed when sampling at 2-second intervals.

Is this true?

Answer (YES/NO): NO